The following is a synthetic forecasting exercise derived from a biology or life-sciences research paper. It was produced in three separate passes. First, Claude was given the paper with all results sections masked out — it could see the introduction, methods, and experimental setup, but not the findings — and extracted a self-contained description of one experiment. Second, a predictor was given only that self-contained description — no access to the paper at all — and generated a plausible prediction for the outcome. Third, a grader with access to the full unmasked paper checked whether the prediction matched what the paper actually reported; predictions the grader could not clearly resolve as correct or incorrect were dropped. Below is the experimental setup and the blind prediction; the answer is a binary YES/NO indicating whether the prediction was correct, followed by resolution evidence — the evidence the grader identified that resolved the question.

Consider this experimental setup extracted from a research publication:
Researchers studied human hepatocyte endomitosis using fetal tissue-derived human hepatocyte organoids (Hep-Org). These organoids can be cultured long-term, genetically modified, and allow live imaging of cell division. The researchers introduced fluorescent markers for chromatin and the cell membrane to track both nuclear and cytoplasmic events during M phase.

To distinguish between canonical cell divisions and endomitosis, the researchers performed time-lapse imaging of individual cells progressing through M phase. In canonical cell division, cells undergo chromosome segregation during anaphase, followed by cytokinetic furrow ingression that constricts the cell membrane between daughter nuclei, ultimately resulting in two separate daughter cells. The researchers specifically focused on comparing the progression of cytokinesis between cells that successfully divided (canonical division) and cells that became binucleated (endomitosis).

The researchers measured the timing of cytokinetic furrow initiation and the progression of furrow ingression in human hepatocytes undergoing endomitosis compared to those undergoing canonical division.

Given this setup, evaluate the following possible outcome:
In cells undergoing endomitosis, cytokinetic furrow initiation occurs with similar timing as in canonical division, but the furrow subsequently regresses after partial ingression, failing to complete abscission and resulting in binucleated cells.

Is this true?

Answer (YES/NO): NO